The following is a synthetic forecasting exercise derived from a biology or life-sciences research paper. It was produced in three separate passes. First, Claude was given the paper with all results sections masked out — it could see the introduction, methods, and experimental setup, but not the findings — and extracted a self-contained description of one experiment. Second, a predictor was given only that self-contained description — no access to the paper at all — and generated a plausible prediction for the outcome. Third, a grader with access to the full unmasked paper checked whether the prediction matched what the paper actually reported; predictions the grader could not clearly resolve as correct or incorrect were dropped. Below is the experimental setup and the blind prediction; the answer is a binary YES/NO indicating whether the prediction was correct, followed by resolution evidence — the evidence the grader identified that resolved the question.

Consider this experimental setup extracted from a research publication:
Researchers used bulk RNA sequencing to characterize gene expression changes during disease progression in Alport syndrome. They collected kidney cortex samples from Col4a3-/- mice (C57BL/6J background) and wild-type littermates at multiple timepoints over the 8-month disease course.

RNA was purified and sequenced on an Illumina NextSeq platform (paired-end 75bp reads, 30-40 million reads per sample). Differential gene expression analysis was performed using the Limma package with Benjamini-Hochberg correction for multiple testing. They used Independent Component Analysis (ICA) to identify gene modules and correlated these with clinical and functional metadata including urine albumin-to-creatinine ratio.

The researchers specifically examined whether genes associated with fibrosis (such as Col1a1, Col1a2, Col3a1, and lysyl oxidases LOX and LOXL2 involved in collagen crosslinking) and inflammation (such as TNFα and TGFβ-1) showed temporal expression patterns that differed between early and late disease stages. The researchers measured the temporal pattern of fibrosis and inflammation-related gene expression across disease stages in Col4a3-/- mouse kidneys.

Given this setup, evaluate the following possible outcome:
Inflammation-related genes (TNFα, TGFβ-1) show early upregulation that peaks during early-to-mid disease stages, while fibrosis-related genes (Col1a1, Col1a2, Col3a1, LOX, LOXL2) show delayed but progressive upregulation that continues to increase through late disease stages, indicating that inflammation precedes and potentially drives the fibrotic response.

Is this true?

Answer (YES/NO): NO